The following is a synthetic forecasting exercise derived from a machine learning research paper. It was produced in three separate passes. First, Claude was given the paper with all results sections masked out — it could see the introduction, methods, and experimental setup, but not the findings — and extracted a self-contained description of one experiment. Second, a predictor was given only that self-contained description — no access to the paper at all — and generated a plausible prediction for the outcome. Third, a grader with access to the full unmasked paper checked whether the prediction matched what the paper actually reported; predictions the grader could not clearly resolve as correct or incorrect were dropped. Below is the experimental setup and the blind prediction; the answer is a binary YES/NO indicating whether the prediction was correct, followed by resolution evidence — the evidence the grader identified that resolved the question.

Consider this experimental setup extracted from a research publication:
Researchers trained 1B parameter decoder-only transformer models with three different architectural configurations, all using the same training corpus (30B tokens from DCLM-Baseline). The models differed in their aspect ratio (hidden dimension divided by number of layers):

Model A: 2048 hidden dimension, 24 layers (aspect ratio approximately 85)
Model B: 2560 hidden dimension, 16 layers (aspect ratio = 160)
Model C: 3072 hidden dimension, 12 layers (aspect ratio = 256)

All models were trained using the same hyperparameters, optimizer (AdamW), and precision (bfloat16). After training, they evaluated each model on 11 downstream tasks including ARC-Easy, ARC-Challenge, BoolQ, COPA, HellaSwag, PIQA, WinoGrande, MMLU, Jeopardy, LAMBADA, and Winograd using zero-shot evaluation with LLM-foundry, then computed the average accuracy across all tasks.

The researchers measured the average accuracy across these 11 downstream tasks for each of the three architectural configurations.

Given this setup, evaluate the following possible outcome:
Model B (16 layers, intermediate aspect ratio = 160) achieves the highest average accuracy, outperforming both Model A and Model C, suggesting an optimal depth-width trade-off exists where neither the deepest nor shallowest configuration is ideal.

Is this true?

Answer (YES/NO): NO